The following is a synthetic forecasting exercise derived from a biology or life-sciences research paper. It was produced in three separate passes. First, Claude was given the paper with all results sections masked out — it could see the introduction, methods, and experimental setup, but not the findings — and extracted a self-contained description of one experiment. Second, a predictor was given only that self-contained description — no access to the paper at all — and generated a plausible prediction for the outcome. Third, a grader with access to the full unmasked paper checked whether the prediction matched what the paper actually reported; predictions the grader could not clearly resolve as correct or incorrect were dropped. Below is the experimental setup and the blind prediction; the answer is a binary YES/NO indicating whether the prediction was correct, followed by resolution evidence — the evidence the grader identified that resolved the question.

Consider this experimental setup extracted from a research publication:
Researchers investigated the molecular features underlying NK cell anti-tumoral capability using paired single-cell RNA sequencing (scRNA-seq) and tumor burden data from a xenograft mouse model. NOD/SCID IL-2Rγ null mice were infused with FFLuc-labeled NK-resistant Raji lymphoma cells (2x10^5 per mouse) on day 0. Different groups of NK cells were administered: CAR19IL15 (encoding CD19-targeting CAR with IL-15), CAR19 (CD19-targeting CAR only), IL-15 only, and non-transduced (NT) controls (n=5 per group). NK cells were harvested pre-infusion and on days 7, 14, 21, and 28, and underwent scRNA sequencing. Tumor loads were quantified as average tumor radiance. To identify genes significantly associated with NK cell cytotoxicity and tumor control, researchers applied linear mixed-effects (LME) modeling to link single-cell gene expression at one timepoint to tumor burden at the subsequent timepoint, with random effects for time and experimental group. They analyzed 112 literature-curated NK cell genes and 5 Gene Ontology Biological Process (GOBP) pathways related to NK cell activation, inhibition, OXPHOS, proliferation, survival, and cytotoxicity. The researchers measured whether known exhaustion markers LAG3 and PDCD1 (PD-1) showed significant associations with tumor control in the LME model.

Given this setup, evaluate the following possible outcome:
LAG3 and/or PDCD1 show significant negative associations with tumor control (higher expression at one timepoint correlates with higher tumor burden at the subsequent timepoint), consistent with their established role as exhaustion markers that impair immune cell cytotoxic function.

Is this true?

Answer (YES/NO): YES